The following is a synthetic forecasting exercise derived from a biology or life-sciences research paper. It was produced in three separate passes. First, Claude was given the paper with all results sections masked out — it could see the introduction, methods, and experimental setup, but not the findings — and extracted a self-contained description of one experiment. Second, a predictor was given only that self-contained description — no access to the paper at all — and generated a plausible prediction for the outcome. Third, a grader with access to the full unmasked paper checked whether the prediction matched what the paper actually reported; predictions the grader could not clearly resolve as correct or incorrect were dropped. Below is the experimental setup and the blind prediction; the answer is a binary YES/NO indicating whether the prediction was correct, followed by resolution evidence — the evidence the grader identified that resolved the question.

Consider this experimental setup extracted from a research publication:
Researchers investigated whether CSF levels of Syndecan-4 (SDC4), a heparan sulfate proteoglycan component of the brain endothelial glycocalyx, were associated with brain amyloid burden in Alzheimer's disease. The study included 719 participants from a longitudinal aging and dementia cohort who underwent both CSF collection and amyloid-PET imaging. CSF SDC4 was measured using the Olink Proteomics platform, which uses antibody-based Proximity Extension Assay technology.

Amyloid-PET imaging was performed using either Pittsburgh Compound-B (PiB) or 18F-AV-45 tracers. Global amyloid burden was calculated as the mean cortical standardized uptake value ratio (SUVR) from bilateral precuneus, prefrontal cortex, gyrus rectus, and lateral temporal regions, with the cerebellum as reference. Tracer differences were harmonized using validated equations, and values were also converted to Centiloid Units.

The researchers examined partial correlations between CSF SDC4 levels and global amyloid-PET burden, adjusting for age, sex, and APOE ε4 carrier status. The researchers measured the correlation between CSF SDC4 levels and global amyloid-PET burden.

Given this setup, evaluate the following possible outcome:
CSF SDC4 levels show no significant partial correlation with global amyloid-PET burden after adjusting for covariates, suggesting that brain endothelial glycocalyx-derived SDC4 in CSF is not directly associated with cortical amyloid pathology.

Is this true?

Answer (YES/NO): NO